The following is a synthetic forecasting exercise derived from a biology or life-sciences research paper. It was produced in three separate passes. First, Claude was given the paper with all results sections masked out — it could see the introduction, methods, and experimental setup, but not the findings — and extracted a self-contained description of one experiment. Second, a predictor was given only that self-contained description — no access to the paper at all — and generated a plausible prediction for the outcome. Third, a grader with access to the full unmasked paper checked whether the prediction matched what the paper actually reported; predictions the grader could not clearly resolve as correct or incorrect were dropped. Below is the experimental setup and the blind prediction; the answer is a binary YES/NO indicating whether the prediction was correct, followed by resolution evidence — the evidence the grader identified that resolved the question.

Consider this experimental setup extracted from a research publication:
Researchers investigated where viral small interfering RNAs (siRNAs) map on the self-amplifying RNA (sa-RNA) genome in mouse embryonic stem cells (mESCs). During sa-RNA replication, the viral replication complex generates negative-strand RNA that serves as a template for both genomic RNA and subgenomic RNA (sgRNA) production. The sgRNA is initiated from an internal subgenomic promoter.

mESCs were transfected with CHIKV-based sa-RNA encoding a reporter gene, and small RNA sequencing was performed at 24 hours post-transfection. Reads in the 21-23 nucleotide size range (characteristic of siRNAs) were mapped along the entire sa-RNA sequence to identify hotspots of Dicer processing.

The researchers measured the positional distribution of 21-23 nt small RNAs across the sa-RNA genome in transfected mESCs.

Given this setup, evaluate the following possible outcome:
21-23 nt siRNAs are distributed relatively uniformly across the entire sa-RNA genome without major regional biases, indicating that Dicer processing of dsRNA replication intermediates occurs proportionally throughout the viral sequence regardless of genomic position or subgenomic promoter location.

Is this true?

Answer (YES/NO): NO